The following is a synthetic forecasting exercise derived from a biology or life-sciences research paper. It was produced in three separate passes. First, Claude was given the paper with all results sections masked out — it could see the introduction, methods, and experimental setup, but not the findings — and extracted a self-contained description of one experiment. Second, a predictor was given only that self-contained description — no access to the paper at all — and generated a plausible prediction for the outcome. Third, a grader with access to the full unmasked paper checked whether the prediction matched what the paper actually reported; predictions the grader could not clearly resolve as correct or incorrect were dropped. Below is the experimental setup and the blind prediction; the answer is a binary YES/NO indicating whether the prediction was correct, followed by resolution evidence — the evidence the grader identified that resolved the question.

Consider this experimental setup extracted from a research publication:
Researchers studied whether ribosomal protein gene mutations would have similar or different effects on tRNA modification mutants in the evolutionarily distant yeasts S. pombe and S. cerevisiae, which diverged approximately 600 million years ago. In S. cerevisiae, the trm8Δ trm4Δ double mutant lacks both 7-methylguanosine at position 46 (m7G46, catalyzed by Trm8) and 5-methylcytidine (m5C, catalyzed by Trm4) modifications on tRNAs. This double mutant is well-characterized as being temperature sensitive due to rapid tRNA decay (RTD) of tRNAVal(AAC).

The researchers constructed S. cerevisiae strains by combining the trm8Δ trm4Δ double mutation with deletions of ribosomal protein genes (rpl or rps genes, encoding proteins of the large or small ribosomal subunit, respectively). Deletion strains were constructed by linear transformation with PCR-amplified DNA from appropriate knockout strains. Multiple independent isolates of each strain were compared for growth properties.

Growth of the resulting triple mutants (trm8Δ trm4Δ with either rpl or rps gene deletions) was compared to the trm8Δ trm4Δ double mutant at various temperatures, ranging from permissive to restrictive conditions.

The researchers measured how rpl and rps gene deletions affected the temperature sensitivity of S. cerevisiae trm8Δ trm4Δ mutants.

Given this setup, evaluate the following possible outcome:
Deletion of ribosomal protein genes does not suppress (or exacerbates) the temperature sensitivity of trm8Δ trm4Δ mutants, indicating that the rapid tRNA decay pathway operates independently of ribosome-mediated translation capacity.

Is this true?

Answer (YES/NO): NO